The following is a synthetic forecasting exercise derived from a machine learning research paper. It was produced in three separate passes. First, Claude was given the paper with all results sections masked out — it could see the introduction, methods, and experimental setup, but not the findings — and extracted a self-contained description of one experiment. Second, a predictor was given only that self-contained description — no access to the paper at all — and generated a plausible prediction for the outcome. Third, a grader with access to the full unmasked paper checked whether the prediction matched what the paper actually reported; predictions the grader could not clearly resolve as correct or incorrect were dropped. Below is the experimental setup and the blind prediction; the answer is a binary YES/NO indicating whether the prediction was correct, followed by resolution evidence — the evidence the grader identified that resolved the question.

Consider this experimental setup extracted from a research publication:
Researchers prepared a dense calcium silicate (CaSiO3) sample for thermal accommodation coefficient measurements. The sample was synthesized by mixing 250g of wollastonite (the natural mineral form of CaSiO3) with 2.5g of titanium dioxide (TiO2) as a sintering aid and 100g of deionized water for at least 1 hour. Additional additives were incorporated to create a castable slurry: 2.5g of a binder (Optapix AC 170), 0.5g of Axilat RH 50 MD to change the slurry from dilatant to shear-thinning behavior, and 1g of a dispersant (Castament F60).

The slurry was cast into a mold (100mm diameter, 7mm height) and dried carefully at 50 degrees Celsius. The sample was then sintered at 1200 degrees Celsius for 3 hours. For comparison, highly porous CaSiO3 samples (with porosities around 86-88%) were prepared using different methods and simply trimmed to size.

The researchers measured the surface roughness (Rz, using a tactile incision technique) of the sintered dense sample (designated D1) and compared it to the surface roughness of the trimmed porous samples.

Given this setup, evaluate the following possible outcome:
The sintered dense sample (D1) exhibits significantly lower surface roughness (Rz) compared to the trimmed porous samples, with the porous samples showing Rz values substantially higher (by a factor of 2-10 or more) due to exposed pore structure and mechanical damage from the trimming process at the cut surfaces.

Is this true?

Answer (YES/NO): NO